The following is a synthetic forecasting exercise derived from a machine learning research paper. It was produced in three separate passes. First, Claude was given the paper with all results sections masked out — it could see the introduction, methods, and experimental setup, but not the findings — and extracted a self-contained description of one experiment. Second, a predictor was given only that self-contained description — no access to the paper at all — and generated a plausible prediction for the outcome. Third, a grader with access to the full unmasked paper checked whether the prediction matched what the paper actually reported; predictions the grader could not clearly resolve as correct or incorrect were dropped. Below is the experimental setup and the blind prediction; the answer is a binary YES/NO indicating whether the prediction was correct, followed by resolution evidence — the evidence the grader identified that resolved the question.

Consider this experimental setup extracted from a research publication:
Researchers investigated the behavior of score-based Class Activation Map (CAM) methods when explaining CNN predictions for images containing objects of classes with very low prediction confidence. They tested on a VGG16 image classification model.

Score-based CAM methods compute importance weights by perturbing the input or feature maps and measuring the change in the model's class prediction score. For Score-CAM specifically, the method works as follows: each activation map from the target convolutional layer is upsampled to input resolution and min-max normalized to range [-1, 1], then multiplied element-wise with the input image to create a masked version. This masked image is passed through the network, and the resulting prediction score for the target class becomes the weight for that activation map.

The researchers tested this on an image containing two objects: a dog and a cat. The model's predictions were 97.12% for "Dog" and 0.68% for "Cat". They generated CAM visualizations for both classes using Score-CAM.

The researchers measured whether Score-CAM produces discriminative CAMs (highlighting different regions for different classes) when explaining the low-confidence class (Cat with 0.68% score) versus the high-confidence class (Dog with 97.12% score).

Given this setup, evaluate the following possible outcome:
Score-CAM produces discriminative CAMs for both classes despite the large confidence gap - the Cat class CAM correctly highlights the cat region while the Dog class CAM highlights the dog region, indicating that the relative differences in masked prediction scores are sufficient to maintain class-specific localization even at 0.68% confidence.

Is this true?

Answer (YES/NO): NO